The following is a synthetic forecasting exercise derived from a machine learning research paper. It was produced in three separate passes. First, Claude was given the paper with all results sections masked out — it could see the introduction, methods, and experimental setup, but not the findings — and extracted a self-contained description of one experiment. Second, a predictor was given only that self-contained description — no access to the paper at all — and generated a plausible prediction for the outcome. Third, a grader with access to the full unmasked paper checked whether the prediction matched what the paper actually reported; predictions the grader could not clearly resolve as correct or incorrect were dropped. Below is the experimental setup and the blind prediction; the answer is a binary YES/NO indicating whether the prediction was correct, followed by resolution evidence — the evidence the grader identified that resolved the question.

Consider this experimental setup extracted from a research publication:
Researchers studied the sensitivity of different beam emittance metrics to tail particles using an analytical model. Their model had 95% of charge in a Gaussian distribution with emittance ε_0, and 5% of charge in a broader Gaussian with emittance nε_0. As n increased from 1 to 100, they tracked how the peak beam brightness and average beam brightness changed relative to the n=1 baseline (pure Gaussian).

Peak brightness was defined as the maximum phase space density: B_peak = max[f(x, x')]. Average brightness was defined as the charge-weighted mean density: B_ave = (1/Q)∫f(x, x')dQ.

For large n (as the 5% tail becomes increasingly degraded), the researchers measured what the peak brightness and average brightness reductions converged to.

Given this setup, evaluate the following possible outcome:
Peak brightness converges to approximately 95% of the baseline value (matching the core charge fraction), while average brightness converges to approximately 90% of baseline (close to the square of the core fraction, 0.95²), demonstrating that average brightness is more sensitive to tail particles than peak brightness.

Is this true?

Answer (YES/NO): YES